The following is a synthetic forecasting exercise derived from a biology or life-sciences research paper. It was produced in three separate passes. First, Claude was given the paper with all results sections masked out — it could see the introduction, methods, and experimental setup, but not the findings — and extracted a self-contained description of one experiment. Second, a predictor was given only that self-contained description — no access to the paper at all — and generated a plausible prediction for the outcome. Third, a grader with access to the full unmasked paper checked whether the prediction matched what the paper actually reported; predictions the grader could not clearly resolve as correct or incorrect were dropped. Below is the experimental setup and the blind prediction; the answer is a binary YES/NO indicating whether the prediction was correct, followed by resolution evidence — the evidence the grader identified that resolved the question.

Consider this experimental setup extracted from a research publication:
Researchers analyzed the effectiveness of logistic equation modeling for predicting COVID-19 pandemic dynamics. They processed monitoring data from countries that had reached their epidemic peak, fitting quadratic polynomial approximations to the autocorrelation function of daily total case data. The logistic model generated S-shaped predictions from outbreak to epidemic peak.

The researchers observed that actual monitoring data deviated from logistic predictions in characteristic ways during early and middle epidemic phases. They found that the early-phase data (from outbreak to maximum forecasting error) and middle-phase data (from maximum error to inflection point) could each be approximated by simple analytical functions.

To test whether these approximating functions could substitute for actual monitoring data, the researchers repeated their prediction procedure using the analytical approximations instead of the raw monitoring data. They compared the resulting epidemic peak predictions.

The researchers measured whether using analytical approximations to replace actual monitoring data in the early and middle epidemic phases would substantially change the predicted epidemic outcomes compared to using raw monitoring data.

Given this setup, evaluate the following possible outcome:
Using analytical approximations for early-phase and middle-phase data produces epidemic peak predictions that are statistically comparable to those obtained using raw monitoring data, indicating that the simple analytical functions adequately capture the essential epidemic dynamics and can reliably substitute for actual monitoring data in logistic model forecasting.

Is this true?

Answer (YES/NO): YES